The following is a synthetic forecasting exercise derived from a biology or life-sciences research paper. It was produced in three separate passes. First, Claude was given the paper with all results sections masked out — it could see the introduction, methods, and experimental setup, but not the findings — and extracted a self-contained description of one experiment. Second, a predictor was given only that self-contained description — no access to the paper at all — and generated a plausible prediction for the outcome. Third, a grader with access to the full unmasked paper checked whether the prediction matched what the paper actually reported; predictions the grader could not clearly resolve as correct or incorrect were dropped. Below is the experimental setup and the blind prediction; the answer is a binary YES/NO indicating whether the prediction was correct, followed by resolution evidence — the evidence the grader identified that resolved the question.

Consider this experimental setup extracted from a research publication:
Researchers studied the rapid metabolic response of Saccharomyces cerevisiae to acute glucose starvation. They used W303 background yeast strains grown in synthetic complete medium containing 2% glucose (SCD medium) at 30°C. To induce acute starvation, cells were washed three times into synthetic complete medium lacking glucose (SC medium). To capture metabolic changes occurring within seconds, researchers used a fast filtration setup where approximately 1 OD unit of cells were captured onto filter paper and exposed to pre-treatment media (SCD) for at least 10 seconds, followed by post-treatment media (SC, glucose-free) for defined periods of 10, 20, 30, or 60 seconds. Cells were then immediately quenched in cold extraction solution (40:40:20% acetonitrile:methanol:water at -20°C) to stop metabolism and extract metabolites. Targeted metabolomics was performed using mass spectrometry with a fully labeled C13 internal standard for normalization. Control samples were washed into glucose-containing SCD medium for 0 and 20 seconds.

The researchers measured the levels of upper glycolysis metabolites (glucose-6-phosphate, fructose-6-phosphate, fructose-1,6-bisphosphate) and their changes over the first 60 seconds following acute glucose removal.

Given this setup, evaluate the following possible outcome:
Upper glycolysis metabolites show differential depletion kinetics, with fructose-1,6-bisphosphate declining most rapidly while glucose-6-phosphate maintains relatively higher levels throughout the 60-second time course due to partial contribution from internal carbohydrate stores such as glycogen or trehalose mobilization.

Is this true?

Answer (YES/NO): NO